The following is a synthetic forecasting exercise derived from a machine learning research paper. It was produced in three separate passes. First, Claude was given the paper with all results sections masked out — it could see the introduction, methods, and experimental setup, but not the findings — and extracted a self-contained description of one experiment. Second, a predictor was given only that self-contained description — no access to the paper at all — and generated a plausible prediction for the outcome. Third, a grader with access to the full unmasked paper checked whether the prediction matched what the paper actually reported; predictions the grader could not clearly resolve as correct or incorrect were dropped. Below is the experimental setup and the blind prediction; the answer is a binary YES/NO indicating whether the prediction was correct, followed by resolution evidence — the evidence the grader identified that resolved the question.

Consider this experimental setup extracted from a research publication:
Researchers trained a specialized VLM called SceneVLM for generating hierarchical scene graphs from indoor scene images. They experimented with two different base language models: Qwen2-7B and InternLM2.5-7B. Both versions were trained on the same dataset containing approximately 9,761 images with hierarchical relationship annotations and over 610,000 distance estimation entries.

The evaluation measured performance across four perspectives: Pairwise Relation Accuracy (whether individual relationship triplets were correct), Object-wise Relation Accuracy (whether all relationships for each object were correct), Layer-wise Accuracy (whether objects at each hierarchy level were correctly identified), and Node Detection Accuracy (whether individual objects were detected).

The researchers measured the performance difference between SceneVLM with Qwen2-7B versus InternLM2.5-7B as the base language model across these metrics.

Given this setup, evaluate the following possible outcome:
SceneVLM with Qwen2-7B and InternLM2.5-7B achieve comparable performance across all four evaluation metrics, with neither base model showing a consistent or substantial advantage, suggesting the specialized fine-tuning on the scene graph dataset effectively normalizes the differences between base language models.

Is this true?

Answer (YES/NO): YES